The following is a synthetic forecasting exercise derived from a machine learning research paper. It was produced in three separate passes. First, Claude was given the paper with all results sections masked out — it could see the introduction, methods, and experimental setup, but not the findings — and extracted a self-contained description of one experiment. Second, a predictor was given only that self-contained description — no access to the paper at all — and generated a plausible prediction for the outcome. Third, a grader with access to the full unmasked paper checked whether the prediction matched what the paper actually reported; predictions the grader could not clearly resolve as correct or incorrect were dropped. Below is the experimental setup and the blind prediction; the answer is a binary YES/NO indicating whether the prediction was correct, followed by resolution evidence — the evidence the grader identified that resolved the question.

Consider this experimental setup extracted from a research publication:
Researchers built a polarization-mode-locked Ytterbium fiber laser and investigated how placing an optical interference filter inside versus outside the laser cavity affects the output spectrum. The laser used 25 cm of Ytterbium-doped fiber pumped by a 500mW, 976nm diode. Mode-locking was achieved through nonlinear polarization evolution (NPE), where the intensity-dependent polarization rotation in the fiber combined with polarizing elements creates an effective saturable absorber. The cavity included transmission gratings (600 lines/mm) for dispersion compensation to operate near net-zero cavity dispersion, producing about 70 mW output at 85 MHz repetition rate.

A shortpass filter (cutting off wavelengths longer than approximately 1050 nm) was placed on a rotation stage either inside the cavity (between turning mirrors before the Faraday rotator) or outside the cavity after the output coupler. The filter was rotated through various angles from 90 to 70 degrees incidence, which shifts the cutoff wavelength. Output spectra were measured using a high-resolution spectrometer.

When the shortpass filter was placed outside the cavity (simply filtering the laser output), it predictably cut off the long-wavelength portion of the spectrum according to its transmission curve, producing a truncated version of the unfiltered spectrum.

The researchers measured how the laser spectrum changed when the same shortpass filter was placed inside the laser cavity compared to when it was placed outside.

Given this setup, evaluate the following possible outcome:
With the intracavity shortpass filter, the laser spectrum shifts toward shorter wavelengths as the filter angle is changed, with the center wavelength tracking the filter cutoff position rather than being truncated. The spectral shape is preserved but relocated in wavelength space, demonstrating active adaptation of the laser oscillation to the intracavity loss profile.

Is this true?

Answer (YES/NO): NO